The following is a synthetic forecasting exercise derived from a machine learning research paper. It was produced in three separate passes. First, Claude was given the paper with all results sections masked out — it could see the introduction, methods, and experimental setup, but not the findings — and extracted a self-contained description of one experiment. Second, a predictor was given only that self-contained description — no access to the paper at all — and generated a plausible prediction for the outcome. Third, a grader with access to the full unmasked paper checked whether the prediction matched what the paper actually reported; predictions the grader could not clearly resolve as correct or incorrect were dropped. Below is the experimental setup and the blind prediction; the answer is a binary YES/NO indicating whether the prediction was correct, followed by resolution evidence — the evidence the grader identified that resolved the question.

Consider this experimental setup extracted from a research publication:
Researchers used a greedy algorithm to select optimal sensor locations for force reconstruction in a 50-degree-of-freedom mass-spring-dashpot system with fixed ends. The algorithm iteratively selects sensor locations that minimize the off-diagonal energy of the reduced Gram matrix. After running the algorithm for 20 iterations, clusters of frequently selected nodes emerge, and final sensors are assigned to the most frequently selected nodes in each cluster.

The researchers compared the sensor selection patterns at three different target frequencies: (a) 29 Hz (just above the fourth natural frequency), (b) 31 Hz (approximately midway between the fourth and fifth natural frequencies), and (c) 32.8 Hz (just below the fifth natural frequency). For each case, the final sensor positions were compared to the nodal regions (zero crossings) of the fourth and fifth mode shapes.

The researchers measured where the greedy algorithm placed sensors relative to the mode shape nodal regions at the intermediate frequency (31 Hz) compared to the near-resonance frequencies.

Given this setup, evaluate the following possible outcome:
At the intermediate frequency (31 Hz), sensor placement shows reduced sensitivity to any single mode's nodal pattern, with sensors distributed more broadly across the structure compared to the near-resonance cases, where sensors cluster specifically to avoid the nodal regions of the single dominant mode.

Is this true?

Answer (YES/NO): NO